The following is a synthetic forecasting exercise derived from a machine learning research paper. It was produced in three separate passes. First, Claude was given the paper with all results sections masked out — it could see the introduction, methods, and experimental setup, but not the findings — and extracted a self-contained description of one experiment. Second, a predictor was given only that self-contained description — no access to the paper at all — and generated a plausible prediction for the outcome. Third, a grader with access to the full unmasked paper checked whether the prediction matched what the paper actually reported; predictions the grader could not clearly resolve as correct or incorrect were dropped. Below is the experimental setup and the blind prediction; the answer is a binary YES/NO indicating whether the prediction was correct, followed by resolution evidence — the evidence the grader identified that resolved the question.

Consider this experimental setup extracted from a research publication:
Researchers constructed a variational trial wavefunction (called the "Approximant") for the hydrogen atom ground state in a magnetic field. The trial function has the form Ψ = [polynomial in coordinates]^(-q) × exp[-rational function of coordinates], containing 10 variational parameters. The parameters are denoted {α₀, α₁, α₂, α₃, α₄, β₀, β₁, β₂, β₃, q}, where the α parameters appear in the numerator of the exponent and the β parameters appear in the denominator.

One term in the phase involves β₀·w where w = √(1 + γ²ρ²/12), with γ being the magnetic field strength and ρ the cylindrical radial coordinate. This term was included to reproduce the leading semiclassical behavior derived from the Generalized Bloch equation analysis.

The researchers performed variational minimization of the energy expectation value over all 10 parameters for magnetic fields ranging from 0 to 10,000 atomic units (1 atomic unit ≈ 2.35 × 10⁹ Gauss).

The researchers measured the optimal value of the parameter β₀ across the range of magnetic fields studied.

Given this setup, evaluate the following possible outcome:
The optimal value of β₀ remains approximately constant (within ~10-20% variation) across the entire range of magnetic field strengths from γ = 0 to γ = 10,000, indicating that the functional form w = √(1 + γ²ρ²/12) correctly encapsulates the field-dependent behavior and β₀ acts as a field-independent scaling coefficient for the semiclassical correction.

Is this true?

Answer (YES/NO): NO